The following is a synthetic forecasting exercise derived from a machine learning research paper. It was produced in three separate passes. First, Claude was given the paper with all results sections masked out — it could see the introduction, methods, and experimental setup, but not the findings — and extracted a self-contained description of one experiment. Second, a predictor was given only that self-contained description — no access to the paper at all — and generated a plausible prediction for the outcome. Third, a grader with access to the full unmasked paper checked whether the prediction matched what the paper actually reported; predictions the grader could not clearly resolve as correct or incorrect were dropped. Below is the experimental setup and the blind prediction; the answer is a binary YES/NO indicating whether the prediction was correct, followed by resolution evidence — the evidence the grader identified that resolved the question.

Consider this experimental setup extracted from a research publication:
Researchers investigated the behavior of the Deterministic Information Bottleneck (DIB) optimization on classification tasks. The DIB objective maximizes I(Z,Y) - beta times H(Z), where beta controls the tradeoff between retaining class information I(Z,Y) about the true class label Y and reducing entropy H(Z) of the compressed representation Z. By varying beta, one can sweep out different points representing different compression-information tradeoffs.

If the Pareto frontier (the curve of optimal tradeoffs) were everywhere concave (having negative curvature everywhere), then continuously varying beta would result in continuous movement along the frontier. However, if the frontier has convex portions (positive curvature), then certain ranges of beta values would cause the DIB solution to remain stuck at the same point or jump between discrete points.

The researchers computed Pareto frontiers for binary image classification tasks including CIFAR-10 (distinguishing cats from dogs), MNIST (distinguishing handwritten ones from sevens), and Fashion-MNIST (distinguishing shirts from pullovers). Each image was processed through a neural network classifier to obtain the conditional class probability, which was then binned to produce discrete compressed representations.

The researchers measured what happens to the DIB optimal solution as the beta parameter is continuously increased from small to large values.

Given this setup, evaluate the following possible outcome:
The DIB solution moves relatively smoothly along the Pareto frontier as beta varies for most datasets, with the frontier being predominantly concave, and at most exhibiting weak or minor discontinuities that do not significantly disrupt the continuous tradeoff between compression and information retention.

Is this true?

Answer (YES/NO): NO